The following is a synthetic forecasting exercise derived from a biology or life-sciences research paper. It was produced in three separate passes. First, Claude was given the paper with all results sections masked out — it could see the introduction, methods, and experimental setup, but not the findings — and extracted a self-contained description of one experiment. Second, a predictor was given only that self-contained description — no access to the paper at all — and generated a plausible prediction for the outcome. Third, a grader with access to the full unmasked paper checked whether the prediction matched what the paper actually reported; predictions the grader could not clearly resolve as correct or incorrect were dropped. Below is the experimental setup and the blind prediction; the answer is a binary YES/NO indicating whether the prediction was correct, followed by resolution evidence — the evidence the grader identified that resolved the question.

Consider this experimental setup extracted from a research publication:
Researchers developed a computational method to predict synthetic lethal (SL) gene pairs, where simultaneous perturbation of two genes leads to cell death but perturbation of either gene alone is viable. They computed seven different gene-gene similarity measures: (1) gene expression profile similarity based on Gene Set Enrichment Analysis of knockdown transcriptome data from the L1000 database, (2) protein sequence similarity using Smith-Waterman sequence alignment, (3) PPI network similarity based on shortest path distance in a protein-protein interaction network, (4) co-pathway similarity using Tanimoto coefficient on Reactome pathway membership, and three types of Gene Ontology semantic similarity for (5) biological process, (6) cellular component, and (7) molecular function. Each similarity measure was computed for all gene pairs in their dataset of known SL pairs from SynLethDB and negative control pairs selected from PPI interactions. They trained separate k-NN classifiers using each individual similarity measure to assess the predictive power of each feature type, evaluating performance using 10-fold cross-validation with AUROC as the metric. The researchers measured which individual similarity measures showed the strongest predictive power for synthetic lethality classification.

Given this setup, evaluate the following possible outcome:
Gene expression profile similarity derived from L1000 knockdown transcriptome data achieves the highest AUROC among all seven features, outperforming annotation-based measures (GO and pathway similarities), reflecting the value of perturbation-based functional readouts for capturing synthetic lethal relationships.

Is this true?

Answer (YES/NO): NO